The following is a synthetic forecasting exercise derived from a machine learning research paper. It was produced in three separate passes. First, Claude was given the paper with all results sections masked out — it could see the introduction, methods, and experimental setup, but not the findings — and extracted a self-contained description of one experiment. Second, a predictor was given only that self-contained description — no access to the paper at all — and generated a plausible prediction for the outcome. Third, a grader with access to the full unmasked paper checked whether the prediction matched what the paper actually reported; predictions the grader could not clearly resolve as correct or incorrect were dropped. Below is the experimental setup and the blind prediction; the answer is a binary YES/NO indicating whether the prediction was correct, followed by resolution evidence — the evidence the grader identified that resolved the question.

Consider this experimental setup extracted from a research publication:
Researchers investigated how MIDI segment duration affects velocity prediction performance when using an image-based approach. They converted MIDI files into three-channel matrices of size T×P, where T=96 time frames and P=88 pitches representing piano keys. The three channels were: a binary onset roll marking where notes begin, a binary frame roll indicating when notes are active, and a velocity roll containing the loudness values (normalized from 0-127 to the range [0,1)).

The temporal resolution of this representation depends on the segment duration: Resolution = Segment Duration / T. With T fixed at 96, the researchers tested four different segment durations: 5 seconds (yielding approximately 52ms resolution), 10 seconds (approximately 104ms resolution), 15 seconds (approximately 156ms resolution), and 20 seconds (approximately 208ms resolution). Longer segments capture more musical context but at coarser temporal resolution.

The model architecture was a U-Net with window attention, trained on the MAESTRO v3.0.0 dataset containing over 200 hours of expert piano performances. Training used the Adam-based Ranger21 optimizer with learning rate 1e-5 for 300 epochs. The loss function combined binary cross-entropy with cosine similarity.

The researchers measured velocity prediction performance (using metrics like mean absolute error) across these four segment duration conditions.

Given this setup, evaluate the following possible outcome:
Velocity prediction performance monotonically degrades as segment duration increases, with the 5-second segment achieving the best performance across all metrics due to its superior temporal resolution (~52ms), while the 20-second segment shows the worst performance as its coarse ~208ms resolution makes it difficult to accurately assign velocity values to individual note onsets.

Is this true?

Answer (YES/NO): NO